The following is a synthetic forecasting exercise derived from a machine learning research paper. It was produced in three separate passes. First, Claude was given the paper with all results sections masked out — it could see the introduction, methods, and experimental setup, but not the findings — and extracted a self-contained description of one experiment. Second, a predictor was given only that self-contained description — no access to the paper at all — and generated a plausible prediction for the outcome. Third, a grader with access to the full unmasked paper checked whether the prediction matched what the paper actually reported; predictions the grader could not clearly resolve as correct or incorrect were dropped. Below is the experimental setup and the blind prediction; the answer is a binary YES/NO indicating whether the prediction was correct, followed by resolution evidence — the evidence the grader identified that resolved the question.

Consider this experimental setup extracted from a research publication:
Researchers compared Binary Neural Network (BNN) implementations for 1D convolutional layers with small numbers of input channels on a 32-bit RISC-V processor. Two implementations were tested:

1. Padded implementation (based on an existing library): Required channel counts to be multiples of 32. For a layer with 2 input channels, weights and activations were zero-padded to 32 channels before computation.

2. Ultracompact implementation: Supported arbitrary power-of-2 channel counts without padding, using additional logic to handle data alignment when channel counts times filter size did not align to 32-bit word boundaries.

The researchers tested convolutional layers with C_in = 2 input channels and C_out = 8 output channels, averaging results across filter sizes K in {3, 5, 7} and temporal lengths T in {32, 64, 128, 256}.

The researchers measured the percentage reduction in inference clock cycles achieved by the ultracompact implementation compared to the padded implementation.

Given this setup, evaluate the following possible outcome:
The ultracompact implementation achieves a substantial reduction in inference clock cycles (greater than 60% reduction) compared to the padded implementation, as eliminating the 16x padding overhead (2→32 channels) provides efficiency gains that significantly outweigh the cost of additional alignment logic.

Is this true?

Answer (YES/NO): NO